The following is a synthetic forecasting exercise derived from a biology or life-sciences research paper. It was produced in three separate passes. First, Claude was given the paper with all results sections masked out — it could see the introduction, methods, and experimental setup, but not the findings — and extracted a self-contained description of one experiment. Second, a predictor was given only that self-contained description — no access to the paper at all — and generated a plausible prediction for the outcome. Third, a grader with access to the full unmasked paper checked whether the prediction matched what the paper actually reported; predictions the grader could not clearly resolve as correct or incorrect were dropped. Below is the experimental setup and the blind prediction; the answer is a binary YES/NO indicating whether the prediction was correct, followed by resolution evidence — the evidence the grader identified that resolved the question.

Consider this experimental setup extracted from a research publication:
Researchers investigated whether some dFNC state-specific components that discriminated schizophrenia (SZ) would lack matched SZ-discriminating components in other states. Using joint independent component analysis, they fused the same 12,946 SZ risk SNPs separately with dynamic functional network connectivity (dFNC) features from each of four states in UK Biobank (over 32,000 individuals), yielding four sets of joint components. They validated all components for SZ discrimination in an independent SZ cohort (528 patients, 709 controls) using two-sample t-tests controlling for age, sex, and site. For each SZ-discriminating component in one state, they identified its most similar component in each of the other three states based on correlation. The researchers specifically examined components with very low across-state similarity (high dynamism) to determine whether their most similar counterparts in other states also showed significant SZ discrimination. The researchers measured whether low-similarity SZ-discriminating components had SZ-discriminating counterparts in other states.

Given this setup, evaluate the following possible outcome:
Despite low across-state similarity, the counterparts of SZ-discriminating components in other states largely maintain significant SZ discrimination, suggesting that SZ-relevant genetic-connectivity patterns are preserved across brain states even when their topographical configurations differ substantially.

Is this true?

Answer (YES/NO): NO